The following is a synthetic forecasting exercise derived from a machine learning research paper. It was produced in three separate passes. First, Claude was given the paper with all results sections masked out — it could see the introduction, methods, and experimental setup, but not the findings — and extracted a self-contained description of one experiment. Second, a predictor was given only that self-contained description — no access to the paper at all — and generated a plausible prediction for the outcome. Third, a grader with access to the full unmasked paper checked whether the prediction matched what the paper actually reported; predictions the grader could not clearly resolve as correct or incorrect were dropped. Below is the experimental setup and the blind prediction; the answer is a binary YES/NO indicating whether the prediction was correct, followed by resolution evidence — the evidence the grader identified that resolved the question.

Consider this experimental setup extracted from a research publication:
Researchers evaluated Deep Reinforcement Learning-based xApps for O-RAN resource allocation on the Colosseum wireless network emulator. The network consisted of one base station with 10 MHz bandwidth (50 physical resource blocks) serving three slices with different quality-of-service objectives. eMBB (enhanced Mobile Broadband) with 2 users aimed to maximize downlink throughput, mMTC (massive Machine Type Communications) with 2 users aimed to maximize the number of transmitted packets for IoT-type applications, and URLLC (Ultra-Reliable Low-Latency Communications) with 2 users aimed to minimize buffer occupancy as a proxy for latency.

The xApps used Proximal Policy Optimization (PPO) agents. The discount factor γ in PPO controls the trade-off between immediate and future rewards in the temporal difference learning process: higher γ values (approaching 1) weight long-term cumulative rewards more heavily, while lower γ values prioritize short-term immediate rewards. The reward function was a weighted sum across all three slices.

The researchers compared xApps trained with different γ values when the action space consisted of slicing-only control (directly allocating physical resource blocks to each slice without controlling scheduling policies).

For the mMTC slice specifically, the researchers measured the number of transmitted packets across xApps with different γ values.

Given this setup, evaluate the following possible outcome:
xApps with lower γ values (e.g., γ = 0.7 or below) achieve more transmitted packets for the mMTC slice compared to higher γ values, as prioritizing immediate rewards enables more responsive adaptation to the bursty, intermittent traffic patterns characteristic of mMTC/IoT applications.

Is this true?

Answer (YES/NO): NO